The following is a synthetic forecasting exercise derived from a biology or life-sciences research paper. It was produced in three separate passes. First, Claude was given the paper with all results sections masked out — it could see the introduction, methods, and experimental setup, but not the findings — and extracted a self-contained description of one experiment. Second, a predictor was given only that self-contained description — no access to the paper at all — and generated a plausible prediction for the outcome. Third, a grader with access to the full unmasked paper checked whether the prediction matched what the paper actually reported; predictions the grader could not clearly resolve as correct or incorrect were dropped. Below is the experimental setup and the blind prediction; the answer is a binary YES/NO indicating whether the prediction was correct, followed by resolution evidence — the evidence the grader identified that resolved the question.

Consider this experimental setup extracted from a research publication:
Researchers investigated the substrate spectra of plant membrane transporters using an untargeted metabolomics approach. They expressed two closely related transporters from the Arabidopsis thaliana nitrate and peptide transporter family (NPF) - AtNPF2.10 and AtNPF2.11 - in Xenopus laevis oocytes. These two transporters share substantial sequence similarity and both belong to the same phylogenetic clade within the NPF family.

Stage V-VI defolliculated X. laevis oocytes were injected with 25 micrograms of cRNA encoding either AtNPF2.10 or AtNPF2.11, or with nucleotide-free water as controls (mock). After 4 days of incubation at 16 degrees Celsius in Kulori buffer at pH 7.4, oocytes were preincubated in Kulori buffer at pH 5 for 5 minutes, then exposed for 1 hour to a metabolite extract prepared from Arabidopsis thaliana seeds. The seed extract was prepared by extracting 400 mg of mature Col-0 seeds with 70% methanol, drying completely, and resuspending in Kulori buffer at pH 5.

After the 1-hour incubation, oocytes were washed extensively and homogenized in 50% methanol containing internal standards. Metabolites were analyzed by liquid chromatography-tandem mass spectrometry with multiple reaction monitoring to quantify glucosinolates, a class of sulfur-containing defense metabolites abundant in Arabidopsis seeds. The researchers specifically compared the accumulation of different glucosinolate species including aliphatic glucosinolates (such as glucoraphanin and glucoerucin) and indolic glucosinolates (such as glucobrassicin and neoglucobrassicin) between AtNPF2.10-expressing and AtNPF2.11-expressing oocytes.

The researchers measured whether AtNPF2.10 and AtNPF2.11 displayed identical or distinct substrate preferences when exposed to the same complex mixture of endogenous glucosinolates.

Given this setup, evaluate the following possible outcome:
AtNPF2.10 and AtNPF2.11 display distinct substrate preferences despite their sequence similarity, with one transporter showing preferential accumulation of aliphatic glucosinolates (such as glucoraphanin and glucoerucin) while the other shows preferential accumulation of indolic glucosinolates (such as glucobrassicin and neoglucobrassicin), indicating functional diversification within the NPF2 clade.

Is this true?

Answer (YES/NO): NO